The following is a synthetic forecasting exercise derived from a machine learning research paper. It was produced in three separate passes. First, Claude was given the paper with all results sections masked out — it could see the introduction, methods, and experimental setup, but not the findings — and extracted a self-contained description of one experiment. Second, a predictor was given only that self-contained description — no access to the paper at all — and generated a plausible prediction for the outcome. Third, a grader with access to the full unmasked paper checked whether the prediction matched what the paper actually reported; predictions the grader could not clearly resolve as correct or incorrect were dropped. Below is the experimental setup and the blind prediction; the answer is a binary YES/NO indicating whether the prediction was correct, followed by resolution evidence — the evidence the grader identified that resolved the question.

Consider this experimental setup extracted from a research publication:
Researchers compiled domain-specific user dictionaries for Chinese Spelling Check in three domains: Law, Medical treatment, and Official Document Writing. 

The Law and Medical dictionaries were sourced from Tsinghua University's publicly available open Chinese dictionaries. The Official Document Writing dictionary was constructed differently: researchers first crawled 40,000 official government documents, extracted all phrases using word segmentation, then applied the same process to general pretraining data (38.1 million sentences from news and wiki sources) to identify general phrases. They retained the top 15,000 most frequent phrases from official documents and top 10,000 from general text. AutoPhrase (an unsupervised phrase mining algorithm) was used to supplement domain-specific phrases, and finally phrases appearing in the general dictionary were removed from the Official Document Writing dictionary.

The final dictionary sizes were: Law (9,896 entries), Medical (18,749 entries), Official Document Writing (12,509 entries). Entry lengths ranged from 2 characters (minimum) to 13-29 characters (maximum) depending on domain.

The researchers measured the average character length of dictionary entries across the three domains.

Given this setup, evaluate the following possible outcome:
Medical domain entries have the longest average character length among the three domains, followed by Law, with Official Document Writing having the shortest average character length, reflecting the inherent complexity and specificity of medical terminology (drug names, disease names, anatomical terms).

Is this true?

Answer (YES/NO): NO